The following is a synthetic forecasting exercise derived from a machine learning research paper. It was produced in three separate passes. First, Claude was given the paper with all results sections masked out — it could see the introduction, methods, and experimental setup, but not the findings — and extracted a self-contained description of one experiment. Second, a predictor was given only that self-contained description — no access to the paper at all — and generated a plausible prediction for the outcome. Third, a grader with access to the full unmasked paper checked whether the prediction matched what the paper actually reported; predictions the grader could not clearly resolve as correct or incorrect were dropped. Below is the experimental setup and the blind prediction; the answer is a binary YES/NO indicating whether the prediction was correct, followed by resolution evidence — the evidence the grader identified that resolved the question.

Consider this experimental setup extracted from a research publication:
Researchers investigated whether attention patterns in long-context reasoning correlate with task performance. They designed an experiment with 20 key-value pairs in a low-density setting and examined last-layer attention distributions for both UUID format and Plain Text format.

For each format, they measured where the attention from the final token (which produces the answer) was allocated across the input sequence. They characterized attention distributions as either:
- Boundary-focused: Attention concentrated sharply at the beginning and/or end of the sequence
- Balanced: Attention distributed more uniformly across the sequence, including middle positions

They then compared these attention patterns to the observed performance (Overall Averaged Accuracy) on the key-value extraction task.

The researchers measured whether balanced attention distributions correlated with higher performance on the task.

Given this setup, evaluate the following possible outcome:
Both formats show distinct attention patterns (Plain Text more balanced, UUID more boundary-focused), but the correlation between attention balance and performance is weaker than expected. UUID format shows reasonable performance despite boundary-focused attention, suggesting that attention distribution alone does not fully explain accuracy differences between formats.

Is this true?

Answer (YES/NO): NO